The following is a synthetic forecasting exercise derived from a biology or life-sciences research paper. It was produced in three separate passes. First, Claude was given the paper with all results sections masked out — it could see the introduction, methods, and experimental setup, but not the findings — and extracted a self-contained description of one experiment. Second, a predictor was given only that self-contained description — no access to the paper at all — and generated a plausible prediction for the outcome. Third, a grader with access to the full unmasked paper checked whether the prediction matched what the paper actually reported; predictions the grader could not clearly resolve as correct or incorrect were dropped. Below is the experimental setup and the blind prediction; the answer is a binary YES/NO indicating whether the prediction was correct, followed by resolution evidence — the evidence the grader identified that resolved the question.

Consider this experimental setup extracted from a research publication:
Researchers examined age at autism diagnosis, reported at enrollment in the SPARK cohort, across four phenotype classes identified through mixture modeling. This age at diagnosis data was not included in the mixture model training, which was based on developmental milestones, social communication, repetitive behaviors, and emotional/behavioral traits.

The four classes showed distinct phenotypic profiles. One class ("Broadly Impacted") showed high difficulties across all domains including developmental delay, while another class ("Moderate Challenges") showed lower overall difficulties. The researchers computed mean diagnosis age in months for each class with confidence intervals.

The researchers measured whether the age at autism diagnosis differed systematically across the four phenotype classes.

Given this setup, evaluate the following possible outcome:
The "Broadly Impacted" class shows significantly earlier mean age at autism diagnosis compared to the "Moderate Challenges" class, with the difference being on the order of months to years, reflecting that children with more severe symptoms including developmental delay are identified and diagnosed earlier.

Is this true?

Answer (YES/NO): YES